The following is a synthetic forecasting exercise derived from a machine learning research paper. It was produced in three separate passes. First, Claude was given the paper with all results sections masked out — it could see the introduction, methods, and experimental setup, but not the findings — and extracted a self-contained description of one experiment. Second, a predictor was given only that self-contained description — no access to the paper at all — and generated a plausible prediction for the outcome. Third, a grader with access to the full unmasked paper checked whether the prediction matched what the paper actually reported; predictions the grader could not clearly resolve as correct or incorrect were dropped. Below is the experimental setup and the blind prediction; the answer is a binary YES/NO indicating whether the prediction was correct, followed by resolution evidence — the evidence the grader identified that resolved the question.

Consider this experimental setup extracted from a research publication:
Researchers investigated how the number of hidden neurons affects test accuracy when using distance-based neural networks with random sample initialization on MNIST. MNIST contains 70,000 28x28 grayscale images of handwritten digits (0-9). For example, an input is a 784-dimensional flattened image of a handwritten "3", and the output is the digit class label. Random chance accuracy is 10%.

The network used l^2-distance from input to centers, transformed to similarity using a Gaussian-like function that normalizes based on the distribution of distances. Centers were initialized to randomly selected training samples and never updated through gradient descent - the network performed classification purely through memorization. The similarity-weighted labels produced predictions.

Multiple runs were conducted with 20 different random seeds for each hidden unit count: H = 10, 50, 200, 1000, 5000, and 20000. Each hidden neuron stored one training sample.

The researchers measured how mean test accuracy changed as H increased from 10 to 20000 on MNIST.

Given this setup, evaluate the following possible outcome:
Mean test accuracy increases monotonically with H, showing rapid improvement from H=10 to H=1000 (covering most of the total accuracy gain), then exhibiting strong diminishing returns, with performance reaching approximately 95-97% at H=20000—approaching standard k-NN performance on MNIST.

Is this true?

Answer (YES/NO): NO